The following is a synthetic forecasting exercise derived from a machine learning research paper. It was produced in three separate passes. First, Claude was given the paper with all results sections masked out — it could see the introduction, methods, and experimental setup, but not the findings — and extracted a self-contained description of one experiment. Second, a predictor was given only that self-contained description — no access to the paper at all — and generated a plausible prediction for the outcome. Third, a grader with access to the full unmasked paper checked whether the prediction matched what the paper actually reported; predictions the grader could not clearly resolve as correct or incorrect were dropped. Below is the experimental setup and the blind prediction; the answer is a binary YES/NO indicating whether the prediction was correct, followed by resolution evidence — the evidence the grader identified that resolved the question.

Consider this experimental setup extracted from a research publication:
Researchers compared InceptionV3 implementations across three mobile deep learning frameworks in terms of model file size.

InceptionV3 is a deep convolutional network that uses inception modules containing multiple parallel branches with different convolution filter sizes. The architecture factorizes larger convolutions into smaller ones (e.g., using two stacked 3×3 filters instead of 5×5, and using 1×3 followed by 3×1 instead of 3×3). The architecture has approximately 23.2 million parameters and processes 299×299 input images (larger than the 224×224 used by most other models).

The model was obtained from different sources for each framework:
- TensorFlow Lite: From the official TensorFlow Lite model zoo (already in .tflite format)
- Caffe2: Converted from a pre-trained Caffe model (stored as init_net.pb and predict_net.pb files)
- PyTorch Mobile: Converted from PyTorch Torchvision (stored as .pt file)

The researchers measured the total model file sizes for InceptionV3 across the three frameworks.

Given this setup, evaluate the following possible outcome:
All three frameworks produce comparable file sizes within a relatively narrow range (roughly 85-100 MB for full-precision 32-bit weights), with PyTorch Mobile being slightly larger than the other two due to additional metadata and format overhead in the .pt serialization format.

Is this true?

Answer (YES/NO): NO